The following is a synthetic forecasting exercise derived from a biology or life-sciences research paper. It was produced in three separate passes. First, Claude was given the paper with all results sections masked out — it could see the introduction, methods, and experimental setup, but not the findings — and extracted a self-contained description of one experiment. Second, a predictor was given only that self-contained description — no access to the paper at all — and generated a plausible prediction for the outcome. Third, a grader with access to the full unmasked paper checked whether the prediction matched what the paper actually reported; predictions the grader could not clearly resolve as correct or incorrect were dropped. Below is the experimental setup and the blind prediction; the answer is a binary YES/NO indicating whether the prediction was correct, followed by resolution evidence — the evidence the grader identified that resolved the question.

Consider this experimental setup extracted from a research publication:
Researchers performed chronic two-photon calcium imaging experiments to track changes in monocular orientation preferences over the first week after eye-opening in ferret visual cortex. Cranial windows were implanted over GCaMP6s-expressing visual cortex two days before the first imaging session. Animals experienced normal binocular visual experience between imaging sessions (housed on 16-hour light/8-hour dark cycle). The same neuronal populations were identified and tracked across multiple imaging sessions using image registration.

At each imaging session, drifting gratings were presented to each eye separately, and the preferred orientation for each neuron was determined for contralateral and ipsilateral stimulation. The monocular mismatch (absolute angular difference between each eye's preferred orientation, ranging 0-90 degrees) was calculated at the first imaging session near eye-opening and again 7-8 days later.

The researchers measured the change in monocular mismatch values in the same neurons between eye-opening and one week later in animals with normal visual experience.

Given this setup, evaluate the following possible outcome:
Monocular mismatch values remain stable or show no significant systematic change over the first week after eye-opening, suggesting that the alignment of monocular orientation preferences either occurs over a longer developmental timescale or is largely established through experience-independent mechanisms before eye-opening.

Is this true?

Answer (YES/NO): NO